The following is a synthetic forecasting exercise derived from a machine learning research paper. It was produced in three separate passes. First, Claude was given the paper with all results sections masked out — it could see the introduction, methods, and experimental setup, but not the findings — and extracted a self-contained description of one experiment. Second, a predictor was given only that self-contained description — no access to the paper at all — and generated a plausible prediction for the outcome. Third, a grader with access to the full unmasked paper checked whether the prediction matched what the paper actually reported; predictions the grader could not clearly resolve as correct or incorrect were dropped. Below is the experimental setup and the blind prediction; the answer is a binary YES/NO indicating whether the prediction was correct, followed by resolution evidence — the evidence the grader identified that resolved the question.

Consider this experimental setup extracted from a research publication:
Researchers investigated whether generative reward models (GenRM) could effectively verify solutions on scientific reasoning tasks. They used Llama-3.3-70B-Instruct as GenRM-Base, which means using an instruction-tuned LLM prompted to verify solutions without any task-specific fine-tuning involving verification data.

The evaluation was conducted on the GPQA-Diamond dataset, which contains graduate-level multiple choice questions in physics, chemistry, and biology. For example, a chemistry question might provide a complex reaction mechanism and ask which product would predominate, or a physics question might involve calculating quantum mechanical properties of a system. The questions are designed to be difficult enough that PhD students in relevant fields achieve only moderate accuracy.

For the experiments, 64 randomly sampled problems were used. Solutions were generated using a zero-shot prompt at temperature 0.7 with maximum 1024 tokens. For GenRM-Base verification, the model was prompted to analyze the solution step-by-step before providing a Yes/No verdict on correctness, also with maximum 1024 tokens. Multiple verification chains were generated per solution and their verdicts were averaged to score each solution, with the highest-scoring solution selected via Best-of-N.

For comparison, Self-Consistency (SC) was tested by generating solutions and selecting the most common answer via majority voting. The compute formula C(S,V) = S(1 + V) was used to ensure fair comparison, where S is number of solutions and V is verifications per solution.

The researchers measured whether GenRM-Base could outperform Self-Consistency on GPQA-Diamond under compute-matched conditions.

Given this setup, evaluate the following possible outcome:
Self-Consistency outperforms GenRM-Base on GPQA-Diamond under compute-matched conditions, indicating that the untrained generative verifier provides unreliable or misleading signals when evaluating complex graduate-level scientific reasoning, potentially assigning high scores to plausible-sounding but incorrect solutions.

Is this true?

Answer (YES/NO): NO